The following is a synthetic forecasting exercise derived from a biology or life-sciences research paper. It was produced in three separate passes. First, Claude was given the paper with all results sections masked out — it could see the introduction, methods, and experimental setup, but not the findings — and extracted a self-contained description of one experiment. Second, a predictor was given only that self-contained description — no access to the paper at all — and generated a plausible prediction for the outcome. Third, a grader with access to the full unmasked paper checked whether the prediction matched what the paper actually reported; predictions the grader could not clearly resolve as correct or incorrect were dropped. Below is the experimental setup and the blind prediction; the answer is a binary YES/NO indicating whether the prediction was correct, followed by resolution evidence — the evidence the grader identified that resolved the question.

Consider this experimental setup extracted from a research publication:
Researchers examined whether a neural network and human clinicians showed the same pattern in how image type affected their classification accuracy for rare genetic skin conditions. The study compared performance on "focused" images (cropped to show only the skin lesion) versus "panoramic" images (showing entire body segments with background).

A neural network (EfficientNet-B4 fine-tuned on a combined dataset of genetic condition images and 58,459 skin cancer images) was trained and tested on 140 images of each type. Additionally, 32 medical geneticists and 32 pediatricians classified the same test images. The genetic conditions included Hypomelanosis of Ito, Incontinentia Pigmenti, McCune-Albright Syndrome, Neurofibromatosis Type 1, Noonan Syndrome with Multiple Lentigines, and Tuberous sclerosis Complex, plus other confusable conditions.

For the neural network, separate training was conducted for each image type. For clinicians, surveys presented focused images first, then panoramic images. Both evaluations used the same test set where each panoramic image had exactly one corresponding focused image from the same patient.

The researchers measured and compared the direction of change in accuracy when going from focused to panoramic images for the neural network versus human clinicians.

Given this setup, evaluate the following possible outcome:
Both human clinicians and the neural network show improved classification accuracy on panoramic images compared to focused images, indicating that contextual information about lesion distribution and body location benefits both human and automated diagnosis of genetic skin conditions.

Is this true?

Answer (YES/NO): NO